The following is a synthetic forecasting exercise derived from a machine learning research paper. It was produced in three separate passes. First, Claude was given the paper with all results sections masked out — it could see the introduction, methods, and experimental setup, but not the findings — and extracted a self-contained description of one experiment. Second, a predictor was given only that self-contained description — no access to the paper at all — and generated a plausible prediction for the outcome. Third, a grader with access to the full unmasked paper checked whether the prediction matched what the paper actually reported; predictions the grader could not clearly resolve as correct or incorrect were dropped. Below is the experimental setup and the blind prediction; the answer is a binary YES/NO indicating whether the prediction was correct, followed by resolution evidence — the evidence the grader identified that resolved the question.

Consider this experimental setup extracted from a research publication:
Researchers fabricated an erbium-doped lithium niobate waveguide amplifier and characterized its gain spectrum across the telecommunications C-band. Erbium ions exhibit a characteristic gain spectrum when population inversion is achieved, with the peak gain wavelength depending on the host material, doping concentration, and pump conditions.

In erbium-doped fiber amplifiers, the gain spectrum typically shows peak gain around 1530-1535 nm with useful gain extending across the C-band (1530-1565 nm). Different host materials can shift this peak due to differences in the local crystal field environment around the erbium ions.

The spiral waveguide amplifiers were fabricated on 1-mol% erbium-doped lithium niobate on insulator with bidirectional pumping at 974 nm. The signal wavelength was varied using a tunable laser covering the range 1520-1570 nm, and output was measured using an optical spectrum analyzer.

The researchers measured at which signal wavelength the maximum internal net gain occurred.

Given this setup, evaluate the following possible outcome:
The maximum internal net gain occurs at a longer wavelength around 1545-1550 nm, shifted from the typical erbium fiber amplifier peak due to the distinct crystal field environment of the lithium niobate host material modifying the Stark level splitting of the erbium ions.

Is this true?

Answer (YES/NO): NO